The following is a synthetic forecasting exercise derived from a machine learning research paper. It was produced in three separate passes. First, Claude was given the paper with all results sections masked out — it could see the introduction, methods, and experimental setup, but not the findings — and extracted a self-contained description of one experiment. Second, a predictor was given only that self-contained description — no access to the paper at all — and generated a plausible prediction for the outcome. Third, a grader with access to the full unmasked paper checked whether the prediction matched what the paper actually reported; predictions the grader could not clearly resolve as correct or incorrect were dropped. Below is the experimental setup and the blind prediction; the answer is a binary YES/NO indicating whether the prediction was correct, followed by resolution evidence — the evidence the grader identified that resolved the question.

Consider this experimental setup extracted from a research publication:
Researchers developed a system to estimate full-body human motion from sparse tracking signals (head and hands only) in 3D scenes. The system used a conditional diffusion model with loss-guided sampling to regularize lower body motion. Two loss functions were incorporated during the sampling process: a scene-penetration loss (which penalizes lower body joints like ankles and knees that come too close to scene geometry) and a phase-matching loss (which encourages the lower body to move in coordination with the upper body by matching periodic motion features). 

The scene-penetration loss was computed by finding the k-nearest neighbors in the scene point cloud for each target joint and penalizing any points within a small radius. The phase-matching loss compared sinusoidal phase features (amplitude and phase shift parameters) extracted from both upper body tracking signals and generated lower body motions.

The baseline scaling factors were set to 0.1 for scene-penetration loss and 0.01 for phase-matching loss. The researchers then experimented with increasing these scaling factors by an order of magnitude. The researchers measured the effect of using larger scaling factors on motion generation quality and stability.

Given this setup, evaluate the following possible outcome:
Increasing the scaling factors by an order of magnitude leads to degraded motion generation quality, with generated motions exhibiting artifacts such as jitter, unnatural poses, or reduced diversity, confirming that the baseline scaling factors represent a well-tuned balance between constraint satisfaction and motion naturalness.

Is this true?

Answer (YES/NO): YES